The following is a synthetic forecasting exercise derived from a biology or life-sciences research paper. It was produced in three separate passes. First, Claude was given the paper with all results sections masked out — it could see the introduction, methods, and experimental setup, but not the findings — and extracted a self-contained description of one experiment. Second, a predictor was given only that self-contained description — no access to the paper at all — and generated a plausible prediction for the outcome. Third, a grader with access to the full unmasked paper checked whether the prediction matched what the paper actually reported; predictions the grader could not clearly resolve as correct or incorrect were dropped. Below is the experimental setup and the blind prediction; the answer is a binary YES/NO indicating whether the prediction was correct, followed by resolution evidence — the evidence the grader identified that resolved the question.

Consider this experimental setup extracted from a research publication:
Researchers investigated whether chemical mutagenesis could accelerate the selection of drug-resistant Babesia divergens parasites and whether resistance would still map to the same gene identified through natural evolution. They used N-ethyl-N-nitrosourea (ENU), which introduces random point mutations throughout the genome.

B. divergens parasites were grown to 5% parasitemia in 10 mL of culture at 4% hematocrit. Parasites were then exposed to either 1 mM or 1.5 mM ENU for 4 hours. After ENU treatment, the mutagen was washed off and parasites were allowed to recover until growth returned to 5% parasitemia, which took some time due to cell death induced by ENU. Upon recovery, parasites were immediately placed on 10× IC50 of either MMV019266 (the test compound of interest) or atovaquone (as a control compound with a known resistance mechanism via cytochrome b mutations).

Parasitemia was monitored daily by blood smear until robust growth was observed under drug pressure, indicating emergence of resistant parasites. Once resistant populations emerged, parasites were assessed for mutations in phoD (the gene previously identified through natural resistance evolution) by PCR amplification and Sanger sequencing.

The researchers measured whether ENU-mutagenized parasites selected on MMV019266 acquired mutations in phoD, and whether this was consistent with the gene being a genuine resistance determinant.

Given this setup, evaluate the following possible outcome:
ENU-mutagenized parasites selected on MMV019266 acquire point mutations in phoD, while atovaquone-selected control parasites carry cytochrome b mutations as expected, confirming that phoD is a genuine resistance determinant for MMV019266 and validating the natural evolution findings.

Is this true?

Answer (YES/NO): NO